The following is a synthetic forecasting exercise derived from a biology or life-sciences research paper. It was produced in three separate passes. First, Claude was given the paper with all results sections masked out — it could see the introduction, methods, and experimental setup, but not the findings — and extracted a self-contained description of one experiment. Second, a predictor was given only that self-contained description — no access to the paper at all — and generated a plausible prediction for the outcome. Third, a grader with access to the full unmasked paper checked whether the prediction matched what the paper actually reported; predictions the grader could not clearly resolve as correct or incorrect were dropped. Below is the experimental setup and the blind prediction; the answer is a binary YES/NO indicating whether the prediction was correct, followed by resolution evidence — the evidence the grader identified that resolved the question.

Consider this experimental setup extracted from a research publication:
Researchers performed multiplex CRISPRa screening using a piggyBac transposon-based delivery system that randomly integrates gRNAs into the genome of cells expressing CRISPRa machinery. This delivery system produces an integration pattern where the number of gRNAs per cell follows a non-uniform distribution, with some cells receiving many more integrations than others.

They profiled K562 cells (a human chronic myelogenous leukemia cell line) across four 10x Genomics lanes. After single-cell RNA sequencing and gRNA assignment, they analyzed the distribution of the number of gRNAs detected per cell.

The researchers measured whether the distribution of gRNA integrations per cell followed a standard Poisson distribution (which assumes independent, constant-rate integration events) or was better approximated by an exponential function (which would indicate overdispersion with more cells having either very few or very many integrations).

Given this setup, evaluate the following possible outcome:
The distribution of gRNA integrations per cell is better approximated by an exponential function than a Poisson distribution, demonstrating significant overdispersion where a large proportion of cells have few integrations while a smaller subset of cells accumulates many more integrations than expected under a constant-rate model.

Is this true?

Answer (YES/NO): YES